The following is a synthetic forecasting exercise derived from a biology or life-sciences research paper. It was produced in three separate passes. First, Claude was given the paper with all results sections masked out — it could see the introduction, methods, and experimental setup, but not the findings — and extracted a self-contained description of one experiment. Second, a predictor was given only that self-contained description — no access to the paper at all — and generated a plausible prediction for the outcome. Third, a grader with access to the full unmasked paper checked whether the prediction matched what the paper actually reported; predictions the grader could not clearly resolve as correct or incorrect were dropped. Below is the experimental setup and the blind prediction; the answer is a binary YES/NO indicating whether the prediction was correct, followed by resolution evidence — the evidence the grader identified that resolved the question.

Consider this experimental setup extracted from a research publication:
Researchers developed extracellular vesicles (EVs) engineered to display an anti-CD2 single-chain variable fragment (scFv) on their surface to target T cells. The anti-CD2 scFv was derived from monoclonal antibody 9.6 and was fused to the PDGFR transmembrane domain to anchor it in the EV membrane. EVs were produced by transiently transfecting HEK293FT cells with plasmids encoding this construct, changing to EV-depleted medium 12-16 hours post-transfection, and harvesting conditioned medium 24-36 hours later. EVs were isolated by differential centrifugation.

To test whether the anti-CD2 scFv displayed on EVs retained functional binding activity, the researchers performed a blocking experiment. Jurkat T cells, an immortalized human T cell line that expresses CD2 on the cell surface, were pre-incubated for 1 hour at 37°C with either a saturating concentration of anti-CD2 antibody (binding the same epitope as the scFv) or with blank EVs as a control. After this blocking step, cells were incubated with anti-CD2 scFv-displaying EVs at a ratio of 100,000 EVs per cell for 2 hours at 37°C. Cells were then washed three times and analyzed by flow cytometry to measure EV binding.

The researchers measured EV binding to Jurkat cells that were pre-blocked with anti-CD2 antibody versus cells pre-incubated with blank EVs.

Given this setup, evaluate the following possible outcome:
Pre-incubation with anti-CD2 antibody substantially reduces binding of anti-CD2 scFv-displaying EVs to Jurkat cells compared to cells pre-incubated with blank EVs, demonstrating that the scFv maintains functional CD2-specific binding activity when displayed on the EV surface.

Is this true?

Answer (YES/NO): YES